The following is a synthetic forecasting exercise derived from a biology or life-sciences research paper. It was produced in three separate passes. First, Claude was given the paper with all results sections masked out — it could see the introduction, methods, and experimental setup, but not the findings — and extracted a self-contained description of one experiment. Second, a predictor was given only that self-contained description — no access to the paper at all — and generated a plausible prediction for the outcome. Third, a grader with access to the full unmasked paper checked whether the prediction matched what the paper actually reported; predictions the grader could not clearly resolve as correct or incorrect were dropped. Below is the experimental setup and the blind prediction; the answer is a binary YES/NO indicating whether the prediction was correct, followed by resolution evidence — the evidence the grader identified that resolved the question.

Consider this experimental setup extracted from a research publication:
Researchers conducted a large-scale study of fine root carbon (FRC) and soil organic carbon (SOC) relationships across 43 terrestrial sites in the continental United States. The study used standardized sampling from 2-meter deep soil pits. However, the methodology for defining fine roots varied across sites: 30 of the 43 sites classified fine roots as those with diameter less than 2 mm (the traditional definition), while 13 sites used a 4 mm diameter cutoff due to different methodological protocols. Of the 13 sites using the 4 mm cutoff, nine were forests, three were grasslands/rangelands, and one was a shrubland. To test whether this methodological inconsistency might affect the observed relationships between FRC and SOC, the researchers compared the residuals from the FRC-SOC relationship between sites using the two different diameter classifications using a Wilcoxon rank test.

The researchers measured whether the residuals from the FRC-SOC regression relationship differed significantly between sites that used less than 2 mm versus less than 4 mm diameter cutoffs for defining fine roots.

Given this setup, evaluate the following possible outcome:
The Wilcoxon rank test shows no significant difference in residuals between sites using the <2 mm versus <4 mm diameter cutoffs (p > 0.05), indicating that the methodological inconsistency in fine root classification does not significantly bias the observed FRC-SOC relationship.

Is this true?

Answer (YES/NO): YES